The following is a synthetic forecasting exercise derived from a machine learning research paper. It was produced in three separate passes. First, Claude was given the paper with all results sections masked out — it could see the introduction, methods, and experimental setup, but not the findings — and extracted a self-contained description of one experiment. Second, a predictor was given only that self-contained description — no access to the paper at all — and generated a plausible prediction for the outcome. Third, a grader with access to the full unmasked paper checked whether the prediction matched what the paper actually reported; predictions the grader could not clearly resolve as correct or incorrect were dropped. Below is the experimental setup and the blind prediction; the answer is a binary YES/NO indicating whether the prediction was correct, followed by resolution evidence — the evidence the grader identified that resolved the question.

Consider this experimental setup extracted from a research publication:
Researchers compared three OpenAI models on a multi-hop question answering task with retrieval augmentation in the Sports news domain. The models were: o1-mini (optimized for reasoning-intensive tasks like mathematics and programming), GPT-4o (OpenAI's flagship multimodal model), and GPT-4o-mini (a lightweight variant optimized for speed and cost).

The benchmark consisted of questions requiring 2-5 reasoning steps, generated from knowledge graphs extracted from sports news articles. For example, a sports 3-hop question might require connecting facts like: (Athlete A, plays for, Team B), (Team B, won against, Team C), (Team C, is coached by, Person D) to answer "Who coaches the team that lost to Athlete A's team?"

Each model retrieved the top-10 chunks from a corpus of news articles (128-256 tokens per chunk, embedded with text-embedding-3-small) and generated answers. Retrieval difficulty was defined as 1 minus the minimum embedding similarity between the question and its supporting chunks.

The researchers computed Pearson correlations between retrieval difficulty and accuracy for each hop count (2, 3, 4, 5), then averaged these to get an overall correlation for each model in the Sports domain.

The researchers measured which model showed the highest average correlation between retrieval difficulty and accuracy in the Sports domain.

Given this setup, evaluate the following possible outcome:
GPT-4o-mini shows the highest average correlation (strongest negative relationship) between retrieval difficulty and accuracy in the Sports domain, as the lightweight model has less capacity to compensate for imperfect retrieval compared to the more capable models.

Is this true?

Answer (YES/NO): NO